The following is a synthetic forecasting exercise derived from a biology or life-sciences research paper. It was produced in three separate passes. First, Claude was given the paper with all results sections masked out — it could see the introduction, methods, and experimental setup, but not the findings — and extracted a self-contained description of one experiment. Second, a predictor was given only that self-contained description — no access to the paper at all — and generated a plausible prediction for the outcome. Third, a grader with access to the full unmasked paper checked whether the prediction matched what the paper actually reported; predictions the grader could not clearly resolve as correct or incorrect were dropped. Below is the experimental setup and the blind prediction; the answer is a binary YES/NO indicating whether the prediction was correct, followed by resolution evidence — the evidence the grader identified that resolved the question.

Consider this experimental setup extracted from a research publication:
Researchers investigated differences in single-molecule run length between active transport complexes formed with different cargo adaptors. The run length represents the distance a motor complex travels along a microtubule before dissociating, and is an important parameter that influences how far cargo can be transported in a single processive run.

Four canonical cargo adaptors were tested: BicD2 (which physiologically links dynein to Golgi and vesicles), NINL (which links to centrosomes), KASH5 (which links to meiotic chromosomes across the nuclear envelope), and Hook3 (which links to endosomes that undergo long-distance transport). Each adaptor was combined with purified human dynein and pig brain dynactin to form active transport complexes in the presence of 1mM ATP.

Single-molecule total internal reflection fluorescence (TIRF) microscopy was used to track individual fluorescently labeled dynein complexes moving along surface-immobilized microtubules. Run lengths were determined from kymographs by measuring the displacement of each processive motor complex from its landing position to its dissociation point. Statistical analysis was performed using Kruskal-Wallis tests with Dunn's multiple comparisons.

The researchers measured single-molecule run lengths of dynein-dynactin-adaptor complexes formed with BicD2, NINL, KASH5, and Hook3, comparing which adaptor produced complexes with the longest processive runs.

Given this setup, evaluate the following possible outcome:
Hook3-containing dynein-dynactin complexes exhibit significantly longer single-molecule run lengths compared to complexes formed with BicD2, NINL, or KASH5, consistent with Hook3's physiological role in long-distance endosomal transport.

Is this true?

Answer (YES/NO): NO